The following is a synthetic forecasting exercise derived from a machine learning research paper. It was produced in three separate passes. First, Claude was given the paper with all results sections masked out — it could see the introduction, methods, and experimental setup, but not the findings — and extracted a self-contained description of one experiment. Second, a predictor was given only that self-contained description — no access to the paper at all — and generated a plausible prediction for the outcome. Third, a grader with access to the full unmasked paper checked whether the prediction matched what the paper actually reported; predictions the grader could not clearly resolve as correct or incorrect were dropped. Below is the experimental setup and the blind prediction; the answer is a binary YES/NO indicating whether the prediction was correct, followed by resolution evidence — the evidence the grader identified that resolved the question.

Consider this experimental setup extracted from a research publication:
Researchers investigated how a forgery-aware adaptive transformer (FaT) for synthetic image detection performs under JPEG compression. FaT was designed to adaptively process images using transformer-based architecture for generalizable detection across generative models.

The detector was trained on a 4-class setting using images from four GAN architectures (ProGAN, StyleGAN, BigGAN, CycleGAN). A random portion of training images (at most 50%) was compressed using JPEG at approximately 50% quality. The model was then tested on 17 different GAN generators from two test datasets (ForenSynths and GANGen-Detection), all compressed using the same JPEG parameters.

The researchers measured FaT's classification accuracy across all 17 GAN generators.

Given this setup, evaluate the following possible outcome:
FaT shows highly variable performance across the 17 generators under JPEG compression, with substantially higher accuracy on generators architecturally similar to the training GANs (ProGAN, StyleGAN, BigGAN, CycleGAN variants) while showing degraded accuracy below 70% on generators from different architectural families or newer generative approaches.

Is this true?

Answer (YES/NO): NO